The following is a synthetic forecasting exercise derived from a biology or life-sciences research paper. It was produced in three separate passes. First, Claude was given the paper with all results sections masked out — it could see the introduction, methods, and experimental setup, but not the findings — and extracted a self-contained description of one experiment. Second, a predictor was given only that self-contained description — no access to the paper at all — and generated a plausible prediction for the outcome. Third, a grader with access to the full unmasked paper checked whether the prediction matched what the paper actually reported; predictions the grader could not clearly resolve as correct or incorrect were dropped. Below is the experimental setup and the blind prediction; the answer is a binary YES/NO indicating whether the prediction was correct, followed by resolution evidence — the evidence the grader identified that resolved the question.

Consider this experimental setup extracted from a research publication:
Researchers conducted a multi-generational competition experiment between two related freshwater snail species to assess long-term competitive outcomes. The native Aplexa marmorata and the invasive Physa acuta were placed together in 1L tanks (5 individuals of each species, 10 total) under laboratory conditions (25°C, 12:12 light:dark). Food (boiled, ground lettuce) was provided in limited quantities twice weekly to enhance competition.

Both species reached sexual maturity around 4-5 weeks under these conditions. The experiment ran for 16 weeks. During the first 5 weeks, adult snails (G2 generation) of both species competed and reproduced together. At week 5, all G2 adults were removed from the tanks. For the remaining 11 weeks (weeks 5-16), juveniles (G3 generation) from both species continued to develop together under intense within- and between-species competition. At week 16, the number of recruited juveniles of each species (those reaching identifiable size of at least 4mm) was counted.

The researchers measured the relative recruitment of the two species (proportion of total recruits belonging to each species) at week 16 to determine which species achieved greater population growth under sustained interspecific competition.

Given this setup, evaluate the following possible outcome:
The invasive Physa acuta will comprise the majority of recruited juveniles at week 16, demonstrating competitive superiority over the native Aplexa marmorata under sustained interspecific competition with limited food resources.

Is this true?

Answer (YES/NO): YES